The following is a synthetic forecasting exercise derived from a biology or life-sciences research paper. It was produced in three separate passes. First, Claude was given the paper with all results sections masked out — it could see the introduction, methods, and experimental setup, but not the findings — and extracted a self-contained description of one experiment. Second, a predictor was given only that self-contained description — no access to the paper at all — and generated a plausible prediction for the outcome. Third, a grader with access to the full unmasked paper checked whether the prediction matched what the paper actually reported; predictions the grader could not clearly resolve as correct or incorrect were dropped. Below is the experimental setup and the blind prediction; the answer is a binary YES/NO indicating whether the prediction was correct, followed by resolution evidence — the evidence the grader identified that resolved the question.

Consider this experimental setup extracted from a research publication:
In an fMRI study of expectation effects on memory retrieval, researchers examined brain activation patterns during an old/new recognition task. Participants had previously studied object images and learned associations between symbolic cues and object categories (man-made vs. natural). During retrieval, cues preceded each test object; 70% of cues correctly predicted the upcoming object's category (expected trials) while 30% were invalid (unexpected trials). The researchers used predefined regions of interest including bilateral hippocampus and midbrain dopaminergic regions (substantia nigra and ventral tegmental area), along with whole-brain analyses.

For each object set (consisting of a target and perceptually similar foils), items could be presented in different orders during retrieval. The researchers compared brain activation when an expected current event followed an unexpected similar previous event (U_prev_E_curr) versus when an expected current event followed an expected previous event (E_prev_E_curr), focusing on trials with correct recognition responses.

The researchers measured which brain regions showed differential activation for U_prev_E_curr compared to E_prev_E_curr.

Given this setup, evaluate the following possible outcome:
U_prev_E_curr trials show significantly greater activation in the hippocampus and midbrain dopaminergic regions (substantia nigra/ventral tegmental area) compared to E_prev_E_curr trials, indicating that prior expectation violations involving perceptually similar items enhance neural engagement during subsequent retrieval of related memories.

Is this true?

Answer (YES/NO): YES